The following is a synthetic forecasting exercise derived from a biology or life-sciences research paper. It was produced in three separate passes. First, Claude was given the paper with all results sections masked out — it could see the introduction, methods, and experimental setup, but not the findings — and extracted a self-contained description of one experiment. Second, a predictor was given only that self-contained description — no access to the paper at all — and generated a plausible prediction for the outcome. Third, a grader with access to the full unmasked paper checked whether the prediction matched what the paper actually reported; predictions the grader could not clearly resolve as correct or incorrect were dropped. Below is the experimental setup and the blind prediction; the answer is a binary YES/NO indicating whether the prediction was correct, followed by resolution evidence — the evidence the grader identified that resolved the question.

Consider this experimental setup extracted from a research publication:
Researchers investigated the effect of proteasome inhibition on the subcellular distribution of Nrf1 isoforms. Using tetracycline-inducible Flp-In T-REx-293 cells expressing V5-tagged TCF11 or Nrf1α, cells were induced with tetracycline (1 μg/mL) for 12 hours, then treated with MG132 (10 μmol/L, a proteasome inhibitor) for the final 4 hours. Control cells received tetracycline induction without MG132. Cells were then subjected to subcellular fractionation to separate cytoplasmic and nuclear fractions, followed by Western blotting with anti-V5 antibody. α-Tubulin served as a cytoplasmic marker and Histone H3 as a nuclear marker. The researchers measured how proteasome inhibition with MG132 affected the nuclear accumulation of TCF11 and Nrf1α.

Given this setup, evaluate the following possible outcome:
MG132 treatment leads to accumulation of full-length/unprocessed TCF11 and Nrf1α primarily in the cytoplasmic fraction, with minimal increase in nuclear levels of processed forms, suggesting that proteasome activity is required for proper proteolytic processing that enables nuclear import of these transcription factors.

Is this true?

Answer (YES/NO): NO